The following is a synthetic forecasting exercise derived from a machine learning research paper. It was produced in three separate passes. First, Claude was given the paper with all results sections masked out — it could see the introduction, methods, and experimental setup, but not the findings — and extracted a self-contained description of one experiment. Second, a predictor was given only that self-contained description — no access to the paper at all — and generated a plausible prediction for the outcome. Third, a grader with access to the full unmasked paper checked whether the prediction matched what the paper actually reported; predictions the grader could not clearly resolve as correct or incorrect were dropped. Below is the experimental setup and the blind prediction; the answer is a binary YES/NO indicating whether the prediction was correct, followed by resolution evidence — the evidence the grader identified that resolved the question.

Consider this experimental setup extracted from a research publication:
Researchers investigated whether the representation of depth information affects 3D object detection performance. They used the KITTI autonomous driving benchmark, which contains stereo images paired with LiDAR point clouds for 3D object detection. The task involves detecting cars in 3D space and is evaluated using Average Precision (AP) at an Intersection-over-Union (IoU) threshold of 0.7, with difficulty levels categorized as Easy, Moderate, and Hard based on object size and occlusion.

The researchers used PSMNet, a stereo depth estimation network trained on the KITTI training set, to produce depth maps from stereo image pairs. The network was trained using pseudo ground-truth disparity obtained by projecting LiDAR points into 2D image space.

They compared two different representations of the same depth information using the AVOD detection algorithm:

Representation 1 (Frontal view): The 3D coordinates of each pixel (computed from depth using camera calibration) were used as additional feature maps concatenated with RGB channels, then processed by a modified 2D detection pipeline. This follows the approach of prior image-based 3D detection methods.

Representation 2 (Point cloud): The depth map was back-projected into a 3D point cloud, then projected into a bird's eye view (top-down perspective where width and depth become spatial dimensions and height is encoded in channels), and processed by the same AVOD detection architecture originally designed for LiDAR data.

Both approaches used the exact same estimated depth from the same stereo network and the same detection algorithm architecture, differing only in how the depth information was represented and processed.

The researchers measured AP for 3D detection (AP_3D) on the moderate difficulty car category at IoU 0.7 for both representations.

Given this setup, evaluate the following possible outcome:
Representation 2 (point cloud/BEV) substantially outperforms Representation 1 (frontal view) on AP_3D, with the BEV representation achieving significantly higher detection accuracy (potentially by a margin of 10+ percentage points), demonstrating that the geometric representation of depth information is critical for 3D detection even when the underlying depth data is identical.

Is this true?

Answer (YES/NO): YES